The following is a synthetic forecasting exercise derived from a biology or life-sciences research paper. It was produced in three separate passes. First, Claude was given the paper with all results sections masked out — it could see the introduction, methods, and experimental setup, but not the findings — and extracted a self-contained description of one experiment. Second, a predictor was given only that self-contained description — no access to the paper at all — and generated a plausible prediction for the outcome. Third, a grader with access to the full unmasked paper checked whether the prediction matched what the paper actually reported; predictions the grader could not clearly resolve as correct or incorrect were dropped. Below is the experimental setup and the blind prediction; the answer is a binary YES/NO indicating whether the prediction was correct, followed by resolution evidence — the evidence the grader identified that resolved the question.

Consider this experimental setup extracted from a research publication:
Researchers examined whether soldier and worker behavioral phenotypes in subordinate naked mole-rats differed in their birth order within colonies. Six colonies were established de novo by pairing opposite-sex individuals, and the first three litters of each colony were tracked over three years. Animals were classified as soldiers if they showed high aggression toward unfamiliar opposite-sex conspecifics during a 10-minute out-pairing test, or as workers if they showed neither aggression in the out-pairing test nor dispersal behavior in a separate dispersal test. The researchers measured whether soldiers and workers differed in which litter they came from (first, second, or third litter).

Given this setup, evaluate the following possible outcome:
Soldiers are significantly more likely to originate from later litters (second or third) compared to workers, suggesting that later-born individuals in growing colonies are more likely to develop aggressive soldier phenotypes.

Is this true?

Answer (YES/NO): NO